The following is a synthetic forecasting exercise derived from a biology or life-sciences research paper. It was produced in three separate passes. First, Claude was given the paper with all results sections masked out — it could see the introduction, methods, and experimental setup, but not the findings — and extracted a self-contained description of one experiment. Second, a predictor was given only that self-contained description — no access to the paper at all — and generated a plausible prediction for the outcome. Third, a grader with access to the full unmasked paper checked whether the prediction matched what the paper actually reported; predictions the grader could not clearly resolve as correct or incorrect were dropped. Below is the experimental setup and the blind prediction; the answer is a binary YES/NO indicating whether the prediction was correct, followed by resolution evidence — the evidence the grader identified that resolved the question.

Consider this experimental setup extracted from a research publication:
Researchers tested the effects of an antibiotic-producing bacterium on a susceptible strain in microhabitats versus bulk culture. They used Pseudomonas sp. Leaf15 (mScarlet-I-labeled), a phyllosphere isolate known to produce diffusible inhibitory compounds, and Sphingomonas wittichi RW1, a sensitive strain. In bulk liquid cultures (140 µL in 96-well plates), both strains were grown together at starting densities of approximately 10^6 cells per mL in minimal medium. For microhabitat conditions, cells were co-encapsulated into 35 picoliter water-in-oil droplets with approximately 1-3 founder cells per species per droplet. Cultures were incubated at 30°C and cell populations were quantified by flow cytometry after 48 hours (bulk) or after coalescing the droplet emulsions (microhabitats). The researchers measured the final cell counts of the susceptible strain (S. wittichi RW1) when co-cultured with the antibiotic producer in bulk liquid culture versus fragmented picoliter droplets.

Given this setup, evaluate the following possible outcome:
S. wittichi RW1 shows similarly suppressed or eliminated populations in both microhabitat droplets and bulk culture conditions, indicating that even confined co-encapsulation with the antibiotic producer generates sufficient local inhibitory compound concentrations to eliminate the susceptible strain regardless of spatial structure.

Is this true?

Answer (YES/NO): NO